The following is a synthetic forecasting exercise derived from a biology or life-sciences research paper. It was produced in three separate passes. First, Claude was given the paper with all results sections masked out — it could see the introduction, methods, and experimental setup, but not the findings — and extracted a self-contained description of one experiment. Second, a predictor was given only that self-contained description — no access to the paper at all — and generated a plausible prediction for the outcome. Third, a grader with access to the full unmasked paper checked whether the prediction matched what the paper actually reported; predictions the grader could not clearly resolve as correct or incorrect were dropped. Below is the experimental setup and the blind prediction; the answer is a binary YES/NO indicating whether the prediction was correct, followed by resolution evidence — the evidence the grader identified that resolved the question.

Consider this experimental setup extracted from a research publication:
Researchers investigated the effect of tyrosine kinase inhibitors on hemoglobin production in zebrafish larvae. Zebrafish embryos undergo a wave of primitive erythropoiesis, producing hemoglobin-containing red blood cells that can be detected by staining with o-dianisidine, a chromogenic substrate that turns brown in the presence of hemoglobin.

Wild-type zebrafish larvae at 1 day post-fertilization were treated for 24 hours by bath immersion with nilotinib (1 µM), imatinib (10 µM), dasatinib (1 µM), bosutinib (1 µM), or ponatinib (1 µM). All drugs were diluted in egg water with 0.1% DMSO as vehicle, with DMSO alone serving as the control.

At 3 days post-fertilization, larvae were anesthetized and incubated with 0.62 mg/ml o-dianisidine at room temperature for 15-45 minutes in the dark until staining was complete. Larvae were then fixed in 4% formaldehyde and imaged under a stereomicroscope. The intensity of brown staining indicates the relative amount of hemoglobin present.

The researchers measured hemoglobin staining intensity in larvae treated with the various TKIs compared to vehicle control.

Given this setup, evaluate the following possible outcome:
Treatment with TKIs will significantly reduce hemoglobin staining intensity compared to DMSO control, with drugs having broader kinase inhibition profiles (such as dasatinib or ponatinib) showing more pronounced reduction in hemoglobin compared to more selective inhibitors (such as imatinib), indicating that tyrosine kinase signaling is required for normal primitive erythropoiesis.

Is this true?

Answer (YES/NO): NO